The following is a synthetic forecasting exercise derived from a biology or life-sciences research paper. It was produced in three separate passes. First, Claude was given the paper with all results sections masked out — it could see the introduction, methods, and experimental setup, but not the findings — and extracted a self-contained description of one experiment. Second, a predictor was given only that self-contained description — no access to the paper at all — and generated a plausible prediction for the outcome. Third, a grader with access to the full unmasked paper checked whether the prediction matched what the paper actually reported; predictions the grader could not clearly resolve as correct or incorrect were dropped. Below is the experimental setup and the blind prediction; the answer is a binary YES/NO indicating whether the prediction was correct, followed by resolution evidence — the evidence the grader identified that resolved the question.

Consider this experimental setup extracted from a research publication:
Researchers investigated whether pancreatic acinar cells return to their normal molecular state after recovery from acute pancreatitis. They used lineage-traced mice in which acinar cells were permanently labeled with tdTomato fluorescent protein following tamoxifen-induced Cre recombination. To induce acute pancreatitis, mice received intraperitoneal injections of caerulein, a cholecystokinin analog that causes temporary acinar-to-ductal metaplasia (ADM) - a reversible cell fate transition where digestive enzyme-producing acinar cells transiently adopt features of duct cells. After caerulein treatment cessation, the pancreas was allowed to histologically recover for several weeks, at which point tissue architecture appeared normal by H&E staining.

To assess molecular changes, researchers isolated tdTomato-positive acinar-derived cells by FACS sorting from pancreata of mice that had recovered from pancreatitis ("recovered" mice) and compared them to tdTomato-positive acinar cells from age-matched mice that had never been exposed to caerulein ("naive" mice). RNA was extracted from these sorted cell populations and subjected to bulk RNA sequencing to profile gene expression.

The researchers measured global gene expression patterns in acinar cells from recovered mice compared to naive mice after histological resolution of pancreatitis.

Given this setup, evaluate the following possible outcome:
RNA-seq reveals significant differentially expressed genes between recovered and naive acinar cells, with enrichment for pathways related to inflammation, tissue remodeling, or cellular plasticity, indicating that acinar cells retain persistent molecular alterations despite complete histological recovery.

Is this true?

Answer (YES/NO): NO